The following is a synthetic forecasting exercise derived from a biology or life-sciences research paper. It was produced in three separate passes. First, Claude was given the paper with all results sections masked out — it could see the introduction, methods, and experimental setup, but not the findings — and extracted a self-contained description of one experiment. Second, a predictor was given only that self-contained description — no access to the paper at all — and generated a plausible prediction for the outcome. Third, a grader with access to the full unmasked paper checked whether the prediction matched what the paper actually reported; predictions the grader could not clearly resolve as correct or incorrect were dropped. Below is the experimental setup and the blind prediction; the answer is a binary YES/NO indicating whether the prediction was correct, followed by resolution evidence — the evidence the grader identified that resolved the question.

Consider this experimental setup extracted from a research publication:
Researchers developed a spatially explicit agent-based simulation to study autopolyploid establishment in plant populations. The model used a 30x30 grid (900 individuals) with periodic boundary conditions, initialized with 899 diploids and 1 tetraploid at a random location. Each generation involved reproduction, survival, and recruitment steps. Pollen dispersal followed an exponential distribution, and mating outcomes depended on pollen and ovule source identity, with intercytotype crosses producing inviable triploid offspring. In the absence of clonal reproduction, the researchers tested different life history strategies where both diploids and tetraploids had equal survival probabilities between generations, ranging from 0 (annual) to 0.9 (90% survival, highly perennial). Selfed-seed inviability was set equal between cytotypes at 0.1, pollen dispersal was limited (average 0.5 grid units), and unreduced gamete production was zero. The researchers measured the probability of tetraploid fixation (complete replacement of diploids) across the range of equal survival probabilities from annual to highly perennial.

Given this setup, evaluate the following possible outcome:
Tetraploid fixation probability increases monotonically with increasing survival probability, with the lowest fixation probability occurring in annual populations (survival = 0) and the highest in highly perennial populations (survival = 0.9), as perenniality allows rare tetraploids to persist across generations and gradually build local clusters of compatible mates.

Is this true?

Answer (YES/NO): NO